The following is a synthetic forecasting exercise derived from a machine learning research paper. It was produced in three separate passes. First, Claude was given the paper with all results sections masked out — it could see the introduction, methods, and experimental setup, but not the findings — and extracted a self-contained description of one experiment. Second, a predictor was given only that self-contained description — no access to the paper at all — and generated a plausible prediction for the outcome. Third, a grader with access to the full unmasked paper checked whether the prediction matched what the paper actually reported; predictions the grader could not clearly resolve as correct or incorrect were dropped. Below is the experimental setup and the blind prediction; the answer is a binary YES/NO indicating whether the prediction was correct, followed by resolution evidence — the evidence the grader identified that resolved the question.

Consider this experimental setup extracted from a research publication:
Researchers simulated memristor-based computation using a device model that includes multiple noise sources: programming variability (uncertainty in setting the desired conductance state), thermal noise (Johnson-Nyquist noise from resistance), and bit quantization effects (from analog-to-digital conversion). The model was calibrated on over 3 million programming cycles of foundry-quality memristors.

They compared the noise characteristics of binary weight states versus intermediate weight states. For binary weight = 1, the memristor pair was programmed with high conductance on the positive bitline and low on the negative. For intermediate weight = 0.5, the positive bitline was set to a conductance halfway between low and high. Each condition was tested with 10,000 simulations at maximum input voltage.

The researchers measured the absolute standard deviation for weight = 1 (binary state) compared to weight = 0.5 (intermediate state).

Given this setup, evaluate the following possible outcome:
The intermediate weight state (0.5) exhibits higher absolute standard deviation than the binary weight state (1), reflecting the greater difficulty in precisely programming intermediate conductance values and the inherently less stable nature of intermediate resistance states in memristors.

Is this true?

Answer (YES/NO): YES